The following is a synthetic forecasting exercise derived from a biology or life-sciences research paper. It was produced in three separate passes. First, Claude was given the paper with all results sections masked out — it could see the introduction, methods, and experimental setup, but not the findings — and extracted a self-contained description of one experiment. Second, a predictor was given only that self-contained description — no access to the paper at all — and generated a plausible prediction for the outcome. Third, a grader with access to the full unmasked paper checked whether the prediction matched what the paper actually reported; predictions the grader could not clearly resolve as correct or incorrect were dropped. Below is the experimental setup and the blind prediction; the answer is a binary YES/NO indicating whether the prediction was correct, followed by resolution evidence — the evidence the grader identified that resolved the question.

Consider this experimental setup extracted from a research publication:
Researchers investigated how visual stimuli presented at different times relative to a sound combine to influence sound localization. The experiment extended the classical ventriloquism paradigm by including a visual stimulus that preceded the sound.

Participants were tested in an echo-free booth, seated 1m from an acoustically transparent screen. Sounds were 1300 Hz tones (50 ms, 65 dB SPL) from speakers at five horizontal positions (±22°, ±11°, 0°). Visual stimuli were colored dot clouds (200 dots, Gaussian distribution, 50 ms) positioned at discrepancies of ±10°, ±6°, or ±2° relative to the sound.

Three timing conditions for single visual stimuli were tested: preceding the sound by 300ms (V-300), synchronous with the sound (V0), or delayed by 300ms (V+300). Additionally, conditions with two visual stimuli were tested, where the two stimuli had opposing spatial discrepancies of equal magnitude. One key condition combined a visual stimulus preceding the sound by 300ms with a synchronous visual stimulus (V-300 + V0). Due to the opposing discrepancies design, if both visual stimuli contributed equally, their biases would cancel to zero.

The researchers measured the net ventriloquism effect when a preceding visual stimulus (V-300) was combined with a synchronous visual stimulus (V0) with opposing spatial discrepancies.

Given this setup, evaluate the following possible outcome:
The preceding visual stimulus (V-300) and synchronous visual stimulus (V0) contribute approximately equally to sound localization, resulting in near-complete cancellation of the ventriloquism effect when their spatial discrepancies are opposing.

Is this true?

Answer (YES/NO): YES